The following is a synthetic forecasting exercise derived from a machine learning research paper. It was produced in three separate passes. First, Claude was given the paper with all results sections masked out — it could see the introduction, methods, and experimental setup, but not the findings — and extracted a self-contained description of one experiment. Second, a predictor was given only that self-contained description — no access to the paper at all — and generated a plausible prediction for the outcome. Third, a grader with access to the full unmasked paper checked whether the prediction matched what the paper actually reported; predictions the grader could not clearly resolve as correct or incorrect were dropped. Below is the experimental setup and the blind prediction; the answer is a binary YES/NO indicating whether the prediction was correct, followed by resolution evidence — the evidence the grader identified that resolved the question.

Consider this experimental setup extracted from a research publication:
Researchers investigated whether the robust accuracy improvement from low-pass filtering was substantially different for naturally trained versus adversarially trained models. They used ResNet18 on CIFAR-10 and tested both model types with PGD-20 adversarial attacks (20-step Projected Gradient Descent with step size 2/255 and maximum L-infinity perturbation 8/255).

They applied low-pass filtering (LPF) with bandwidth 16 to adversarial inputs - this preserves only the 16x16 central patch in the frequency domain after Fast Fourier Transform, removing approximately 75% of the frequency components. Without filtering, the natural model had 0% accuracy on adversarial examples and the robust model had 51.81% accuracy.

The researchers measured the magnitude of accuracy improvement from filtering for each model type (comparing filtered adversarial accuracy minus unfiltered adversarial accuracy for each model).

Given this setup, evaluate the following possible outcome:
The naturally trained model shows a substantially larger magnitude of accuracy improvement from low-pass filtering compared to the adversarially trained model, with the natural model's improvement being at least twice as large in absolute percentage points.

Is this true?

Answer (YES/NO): YES